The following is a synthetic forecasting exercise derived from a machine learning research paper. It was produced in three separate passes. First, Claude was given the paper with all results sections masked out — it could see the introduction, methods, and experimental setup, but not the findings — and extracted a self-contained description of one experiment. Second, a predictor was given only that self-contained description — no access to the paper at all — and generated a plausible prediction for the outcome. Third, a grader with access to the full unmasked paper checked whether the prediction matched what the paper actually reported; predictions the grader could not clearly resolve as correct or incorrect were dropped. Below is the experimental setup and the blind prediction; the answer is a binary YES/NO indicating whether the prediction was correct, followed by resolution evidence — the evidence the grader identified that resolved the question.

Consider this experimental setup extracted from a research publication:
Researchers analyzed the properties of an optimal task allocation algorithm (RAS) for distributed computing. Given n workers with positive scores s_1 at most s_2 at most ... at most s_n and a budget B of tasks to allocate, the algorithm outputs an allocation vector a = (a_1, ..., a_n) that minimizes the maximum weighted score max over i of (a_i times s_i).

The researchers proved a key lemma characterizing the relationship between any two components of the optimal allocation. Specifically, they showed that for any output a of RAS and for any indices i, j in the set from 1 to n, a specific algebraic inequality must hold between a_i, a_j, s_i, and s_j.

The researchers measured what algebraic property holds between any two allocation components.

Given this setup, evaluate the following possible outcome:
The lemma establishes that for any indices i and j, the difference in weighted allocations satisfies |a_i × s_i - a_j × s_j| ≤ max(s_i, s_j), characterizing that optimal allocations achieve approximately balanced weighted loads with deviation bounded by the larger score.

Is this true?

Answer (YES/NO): NO